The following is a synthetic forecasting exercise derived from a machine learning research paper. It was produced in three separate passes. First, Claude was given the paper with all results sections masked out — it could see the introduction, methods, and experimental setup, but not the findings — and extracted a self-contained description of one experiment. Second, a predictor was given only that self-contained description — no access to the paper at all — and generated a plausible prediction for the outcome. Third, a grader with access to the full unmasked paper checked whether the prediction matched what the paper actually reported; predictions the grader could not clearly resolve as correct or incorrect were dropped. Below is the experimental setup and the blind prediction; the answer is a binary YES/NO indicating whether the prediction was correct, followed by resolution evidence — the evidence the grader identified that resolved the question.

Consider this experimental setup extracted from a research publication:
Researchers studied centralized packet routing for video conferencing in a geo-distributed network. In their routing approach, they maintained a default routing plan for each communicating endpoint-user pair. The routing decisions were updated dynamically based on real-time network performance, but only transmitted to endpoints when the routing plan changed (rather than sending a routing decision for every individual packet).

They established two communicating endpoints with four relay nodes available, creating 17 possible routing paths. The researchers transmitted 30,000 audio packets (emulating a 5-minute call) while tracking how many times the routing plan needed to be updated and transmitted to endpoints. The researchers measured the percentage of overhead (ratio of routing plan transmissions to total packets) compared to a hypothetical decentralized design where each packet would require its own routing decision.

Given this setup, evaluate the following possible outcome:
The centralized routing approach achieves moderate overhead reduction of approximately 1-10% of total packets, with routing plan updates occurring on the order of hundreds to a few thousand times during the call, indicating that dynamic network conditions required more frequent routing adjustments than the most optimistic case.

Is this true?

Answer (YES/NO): YES